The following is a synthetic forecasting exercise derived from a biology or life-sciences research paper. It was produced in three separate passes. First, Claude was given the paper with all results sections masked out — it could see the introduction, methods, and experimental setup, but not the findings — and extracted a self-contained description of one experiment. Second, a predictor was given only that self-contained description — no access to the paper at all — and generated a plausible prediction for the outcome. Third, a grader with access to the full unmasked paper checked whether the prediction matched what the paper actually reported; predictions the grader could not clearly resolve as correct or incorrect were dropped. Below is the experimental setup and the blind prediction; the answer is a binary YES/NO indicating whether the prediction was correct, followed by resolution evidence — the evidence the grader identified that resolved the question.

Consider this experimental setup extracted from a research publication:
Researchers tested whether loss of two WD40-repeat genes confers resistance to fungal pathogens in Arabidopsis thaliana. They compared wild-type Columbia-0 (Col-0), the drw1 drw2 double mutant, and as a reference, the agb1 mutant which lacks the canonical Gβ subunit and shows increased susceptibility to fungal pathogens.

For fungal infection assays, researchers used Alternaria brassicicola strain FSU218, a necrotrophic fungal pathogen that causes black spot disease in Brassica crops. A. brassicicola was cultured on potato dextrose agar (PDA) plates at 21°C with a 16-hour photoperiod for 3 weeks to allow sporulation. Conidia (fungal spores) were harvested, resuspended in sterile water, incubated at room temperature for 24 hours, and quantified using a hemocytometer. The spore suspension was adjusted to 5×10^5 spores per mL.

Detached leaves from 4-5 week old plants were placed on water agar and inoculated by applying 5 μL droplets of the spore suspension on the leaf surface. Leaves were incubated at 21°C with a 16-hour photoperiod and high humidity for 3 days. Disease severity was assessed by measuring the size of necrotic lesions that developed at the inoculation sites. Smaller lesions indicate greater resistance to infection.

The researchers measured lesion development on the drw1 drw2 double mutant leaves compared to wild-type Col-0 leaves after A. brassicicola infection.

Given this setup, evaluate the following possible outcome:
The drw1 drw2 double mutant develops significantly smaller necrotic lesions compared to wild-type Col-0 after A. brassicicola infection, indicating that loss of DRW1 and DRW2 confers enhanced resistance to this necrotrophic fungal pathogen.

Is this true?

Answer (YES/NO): YES